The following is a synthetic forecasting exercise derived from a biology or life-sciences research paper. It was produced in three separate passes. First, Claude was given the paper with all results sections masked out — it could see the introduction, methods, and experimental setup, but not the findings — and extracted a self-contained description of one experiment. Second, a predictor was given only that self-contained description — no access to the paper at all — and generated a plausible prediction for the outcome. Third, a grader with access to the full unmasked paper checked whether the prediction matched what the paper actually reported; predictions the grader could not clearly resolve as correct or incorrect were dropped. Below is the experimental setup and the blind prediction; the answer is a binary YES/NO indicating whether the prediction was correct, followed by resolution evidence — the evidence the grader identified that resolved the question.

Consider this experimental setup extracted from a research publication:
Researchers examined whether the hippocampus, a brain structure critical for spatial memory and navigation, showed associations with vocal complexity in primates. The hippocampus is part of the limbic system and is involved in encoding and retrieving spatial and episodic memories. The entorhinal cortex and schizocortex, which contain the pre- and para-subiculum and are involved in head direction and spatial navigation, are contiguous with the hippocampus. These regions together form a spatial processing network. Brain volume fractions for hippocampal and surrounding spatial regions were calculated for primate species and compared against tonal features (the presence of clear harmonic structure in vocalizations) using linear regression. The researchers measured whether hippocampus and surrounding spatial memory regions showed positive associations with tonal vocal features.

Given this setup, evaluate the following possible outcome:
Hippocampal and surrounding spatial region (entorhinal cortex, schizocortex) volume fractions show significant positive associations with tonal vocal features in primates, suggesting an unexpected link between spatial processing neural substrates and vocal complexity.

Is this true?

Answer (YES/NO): NO